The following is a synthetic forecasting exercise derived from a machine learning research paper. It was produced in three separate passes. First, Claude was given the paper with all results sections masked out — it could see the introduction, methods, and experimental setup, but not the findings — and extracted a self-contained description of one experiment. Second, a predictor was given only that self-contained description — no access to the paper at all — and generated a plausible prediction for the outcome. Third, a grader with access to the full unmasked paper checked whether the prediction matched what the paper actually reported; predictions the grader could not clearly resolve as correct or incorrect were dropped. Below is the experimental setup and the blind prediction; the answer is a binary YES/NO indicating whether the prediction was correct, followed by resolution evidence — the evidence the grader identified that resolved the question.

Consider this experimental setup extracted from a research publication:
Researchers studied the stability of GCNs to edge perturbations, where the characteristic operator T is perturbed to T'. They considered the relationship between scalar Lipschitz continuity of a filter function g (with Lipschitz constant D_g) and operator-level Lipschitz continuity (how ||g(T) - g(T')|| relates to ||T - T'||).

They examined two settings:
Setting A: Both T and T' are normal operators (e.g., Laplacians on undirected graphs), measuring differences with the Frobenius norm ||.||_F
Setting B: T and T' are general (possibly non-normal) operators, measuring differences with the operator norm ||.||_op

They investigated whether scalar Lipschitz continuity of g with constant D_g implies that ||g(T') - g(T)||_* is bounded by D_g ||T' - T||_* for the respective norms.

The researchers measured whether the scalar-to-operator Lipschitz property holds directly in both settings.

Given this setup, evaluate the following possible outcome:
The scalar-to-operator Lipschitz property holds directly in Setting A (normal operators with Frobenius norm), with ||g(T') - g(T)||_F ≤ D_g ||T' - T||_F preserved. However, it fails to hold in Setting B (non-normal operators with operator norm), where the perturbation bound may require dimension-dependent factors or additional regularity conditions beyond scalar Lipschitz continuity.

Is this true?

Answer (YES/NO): YES